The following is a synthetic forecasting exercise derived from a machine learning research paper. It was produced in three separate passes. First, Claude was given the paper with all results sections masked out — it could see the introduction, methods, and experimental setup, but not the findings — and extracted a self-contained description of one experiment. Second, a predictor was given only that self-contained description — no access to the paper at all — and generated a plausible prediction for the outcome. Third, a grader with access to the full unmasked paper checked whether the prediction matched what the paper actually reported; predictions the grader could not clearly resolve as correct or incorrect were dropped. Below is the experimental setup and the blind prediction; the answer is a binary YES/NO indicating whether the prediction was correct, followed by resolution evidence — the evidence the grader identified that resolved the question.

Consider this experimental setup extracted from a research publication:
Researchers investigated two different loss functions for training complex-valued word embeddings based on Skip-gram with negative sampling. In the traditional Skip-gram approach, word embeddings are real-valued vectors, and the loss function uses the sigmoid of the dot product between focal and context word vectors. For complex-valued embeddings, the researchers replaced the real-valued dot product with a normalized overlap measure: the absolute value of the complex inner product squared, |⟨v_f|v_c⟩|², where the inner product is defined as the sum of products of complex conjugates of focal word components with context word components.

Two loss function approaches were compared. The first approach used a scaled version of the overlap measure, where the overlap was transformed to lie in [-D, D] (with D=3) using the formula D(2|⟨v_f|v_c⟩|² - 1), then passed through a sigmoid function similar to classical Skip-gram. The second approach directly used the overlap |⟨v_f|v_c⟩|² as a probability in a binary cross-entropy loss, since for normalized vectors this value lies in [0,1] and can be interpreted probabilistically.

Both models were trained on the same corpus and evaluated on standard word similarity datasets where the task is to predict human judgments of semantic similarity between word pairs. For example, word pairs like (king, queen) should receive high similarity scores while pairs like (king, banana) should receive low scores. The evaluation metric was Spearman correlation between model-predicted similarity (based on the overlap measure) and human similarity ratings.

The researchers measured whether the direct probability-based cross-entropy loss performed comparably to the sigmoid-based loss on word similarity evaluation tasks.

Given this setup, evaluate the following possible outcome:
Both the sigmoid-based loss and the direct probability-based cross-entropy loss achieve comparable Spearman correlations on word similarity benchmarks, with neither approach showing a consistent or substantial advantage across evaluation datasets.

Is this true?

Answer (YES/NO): YES